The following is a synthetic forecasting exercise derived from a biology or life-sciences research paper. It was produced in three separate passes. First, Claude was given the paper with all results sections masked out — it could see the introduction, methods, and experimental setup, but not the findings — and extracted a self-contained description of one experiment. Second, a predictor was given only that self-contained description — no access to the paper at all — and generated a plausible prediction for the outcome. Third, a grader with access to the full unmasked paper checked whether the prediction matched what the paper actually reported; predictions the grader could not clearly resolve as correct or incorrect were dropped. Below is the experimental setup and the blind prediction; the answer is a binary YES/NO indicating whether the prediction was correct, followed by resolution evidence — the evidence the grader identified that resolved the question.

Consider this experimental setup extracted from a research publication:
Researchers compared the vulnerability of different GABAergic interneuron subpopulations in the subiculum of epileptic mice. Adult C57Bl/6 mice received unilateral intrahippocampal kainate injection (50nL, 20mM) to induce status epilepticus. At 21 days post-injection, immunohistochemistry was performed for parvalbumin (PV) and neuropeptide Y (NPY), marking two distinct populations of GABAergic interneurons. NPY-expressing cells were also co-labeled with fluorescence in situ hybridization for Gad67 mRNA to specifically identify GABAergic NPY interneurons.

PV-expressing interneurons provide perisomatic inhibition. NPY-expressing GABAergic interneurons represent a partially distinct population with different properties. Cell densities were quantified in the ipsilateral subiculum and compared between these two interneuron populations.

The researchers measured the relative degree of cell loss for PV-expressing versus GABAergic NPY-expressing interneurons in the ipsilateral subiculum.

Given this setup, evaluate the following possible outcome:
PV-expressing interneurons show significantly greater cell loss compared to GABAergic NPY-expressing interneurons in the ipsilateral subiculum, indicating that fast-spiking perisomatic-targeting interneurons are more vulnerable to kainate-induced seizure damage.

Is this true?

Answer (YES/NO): YES